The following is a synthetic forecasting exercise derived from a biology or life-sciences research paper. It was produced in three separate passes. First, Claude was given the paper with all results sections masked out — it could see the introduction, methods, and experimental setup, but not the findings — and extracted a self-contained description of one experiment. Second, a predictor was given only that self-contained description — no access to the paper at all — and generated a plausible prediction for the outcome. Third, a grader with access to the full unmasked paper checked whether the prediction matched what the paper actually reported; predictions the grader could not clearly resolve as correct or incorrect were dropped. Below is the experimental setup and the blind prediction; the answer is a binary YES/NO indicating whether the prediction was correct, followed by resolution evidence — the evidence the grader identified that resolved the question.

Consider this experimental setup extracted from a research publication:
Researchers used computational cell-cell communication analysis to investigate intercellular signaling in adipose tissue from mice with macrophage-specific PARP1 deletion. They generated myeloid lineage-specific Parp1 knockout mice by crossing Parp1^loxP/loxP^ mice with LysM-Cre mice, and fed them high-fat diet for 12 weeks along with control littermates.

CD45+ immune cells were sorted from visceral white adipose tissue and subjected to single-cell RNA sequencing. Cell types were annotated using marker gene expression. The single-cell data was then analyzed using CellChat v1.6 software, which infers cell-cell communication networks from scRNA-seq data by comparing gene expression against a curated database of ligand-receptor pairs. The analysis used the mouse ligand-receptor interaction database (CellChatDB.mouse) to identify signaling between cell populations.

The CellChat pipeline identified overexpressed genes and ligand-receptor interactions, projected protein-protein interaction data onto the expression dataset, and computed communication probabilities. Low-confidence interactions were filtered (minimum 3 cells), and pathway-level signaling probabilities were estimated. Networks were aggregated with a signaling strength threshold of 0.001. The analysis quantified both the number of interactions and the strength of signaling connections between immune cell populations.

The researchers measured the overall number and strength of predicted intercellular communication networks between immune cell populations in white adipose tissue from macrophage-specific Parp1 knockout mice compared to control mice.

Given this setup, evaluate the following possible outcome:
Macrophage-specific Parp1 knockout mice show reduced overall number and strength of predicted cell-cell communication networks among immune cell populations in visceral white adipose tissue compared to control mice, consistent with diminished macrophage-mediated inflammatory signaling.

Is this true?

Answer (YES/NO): NO